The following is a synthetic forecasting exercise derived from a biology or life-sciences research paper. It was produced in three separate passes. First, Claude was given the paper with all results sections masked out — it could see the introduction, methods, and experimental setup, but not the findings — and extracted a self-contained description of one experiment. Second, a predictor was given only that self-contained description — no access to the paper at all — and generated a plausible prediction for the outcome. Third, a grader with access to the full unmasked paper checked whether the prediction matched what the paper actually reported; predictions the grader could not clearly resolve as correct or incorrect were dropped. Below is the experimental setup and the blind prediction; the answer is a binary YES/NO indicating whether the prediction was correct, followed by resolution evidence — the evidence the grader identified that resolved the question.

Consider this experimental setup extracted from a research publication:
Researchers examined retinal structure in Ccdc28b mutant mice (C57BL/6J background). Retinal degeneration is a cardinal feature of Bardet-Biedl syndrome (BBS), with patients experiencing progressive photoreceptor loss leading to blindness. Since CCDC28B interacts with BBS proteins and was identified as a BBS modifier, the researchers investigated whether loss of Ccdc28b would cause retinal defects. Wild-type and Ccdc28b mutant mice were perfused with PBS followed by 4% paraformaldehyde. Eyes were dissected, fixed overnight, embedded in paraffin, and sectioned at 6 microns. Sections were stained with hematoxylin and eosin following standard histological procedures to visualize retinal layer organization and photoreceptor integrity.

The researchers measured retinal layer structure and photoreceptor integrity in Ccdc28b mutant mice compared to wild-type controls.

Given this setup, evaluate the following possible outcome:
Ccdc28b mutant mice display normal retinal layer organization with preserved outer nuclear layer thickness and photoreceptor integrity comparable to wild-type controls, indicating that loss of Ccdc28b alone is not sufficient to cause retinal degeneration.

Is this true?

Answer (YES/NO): YES